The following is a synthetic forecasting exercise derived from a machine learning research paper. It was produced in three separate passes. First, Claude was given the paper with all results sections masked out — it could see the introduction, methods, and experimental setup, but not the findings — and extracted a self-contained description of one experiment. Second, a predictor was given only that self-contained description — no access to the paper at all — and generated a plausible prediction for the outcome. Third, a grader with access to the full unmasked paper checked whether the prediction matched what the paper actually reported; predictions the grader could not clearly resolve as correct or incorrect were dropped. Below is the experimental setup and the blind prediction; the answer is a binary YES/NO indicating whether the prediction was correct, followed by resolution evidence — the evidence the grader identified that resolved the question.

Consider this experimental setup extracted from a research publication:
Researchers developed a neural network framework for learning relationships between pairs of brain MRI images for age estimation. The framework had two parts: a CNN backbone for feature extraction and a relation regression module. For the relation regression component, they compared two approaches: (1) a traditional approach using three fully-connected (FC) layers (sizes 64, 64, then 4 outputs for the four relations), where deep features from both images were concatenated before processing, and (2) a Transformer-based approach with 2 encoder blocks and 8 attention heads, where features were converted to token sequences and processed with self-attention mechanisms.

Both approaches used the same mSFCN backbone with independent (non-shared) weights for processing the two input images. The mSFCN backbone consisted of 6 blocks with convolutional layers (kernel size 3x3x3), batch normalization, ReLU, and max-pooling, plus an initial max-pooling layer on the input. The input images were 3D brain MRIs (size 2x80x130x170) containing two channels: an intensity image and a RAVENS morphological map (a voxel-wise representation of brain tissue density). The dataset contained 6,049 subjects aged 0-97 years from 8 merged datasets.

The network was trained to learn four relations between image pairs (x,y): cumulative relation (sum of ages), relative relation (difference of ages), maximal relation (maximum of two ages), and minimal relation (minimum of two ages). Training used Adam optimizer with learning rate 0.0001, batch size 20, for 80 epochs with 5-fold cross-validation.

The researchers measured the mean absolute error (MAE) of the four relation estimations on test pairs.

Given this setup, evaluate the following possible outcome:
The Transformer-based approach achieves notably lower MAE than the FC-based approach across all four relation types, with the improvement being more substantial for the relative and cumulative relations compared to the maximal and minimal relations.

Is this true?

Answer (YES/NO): NO